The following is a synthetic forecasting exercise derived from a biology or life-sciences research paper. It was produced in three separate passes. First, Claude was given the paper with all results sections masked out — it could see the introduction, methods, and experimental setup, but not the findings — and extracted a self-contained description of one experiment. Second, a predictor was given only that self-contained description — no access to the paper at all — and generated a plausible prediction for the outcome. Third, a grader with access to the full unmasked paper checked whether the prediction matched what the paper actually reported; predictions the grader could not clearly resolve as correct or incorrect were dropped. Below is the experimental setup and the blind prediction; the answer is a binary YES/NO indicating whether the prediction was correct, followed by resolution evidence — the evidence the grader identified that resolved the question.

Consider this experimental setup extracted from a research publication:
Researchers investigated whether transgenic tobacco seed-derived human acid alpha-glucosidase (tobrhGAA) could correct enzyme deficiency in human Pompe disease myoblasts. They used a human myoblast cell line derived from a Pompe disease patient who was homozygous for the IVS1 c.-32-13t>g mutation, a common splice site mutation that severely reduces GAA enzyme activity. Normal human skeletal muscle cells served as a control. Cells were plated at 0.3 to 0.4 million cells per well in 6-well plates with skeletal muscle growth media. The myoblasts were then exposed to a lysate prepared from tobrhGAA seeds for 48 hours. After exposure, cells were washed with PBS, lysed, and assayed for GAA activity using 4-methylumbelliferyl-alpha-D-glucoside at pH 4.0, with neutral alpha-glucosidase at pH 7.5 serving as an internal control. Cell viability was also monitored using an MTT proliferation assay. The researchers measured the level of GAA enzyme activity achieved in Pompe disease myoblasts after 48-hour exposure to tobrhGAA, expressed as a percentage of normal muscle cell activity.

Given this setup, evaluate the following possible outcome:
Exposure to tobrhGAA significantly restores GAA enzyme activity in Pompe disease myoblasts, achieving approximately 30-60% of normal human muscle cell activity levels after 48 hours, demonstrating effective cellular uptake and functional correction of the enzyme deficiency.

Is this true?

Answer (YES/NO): NO